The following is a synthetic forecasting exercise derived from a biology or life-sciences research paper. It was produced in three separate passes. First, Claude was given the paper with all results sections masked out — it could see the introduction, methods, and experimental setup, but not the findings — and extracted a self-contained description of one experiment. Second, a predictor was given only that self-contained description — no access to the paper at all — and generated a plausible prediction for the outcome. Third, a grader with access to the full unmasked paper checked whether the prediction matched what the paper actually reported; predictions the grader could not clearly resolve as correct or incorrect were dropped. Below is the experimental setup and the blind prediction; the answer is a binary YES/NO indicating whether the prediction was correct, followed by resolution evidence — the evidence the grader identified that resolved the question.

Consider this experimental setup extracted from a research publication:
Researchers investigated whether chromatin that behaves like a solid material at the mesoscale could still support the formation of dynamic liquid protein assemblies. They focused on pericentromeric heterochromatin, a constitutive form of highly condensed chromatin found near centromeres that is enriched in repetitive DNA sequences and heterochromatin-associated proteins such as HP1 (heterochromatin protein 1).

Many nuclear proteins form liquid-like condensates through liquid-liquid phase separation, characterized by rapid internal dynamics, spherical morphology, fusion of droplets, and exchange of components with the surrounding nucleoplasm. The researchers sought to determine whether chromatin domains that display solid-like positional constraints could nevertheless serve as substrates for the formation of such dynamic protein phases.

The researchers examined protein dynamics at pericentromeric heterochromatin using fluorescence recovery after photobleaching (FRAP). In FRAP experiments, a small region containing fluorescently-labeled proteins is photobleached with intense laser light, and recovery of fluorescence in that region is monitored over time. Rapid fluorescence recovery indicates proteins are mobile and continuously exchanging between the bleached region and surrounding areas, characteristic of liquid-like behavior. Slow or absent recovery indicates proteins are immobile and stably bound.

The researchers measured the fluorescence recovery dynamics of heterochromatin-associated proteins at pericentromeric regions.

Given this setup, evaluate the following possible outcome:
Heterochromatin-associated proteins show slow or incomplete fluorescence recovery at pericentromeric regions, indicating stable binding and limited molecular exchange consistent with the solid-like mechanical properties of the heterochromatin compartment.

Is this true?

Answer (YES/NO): NO